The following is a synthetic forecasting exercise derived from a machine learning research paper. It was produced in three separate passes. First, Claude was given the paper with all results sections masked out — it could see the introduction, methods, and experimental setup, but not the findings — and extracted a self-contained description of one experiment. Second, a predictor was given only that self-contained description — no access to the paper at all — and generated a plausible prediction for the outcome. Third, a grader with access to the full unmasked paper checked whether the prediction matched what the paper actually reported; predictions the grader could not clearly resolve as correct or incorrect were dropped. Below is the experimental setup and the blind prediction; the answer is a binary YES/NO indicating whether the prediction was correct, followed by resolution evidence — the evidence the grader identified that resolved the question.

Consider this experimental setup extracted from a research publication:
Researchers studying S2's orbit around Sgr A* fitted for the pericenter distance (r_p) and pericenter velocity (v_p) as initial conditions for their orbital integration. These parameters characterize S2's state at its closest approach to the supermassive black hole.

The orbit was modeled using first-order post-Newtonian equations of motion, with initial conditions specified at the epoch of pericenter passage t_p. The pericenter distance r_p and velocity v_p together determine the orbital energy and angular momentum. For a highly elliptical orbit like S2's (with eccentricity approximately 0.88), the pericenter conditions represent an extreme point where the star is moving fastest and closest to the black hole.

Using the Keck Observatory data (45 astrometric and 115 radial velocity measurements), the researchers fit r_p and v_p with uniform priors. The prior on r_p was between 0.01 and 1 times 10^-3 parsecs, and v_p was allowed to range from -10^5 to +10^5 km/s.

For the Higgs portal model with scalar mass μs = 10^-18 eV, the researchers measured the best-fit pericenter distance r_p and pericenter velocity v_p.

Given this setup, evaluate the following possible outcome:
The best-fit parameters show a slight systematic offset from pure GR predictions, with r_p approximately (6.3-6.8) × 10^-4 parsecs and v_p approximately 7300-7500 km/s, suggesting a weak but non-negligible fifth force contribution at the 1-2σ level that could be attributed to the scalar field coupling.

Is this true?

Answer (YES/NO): NO